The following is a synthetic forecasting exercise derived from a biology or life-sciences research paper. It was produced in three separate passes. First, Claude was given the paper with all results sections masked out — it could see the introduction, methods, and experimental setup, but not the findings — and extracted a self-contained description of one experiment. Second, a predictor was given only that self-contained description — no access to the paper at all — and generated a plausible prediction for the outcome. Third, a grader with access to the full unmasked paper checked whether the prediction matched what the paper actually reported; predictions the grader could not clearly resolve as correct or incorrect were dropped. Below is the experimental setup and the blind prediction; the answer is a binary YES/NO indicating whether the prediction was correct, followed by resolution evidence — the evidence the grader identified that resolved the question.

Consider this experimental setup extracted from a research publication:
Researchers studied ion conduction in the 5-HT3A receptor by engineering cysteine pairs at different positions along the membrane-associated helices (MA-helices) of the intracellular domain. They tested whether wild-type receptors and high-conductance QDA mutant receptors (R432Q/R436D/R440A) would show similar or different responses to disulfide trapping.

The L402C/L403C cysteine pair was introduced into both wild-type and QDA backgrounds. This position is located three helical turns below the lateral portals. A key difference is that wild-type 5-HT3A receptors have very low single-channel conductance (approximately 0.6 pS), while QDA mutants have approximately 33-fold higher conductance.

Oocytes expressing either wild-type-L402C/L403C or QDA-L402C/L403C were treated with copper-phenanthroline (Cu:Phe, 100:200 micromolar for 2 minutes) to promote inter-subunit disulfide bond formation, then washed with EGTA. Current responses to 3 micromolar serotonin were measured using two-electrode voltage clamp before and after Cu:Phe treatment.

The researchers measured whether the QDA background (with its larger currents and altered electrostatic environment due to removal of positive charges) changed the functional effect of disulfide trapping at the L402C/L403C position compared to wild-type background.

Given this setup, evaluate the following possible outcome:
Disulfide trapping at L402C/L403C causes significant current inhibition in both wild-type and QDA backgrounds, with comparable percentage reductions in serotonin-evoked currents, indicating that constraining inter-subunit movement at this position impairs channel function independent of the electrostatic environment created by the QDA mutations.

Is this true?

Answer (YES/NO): NO